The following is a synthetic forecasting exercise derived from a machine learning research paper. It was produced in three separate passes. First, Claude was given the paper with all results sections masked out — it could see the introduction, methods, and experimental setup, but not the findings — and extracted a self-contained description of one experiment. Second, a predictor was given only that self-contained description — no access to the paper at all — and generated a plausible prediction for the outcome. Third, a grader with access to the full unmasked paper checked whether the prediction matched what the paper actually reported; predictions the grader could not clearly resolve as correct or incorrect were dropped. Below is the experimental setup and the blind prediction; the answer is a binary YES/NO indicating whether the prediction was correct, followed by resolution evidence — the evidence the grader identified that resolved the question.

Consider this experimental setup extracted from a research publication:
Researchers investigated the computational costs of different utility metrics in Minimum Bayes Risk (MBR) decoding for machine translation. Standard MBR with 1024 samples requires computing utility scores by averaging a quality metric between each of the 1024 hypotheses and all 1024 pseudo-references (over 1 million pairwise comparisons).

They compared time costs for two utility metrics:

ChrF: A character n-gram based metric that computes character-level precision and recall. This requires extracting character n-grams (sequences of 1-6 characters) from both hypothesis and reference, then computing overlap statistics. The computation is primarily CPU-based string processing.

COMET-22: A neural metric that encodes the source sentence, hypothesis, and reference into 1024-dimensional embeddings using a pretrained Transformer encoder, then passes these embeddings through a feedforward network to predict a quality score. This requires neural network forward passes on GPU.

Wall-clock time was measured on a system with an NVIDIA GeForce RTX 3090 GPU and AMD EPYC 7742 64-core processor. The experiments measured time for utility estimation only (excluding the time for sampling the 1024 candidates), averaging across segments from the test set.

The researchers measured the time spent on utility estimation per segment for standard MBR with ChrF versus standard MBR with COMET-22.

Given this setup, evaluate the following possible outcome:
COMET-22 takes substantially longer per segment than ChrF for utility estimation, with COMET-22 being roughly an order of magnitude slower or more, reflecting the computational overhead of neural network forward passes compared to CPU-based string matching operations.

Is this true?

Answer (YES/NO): NO